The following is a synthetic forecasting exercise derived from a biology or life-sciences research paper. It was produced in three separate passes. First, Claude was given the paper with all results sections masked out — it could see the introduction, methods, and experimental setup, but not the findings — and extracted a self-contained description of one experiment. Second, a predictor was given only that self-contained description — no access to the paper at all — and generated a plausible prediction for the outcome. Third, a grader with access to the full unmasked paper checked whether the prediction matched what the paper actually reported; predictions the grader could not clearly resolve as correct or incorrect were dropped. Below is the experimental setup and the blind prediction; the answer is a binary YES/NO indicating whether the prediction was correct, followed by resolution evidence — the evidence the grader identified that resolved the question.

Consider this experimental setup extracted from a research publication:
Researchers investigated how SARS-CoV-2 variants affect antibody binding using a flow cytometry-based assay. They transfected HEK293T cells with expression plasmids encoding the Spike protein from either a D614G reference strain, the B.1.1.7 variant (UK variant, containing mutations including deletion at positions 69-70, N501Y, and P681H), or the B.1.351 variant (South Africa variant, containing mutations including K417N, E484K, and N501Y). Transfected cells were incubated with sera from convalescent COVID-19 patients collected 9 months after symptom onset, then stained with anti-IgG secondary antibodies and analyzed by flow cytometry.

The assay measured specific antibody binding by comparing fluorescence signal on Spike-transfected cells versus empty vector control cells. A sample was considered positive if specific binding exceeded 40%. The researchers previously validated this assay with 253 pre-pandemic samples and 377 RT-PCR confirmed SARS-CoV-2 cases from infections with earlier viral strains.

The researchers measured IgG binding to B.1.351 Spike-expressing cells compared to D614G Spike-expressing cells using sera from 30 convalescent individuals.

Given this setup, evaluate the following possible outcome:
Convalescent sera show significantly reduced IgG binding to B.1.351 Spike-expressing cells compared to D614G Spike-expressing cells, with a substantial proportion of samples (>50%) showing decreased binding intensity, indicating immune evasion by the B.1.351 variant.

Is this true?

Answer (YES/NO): NO